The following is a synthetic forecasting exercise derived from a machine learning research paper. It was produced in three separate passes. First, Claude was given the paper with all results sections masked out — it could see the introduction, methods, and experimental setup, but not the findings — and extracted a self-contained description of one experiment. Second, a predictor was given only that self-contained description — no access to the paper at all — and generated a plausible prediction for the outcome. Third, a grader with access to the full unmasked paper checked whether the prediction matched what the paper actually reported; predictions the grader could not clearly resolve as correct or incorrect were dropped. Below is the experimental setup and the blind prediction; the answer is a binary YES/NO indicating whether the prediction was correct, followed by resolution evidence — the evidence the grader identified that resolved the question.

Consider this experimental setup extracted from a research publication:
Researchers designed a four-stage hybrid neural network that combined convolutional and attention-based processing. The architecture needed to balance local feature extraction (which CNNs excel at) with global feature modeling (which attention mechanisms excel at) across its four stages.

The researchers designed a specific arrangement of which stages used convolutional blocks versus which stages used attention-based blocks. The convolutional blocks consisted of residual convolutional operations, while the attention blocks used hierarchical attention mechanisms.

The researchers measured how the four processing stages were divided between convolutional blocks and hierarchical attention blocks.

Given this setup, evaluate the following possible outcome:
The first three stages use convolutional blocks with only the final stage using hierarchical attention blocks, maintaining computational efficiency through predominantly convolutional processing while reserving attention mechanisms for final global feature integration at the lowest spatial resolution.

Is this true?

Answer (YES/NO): NO